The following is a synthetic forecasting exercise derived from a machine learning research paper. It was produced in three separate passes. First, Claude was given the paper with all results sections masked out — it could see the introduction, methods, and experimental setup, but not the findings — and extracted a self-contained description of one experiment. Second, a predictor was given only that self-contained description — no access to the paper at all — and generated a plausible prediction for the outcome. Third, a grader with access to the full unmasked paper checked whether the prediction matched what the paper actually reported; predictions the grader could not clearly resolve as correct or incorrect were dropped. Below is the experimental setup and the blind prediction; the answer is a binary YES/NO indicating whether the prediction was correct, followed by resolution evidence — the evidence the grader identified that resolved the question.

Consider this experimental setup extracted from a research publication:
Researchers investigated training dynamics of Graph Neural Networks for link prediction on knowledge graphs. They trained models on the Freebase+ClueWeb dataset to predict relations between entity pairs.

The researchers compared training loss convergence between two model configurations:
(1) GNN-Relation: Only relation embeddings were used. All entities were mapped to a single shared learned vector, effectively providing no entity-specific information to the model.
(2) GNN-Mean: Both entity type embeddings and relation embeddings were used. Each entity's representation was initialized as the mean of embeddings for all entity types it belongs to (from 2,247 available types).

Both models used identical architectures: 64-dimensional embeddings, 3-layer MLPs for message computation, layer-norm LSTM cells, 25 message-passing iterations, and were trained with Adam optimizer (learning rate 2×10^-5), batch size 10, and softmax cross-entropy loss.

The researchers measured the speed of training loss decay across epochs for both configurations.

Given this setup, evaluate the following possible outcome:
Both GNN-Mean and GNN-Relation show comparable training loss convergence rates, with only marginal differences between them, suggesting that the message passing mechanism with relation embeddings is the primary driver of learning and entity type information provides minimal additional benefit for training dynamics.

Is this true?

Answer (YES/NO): NO